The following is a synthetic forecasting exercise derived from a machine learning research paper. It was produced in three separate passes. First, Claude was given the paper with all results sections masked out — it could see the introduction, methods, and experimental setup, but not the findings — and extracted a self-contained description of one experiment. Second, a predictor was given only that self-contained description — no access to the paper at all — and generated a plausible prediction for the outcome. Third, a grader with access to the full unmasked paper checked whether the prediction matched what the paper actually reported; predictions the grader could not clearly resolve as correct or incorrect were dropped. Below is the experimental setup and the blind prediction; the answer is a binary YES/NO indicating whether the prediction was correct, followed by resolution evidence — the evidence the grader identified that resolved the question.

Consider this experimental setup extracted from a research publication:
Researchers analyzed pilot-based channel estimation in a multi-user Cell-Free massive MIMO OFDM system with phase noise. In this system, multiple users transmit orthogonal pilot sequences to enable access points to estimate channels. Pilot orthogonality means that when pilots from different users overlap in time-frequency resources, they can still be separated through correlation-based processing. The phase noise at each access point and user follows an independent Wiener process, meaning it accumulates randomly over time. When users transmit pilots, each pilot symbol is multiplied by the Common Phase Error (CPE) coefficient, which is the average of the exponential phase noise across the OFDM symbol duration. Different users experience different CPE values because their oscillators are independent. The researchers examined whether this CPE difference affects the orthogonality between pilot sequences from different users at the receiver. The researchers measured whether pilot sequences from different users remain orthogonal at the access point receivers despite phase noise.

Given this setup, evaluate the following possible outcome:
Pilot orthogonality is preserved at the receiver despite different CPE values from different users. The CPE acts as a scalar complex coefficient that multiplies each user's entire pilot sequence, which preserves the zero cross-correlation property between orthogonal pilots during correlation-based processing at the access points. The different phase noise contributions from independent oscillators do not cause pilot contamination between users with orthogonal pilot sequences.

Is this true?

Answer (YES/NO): NO